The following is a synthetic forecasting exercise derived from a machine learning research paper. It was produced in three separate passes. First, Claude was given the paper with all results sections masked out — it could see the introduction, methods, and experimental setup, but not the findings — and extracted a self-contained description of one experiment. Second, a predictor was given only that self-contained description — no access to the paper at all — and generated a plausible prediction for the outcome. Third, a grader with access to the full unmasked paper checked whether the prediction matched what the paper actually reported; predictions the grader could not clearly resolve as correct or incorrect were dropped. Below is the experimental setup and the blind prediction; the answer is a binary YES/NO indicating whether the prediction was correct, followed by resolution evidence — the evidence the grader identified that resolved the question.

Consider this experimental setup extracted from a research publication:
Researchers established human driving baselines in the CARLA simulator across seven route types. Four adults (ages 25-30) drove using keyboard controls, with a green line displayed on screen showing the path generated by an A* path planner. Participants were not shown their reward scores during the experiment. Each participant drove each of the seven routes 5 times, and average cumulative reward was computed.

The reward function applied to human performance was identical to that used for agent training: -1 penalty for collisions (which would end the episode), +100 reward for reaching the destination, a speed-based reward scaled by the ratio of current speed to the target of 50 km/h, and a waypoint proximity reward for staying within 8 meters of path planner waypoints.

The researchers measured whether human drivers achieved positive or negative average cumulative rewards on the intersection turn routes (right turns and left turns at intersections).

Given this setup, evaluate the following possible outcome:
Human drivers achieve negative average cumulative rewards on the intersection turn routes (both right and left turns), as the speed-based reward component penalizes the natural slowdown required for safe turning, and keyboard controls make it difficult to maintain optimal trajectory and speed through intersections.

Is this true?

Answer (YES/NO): YES